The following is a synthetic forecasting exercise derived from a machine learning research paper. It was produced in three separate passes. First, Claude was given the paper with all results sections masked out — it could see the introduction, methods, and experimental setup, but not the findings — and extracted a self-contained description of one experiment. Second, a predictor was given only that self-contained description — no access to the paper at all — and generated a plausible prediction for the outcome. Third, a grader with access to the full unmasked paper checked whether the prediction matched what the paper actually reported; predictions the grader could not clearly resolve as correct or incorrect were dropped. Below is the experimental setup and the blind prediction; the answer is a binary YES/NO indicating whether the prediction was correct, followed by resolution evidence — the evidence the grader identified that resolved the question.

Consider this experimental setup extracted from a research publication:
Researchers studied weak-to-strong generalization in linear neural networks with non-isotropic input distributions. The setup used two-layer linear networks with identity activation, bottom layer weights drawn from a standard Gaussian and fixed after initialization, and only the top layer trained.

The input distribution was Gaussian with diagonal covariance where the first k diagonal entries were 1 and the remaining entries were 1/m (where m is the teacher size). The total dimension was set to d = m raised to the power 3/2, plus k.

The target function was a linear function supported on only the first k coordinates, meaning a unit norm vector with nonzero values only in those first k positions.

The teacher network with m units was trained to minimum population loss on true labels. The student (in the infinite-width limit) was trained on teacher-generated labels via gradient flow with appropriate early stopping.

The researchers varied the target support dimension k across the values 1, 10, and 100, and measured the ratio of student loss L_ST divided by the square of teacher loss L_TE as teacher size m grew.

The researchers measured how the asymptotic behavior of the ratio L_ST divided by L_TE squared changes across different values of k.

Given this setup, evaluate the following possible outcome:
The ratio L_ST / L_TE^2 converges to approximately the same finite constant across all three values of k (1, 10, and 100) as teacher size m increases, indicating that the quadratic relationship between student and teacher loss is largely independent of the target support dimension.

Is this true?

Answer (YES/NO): YES